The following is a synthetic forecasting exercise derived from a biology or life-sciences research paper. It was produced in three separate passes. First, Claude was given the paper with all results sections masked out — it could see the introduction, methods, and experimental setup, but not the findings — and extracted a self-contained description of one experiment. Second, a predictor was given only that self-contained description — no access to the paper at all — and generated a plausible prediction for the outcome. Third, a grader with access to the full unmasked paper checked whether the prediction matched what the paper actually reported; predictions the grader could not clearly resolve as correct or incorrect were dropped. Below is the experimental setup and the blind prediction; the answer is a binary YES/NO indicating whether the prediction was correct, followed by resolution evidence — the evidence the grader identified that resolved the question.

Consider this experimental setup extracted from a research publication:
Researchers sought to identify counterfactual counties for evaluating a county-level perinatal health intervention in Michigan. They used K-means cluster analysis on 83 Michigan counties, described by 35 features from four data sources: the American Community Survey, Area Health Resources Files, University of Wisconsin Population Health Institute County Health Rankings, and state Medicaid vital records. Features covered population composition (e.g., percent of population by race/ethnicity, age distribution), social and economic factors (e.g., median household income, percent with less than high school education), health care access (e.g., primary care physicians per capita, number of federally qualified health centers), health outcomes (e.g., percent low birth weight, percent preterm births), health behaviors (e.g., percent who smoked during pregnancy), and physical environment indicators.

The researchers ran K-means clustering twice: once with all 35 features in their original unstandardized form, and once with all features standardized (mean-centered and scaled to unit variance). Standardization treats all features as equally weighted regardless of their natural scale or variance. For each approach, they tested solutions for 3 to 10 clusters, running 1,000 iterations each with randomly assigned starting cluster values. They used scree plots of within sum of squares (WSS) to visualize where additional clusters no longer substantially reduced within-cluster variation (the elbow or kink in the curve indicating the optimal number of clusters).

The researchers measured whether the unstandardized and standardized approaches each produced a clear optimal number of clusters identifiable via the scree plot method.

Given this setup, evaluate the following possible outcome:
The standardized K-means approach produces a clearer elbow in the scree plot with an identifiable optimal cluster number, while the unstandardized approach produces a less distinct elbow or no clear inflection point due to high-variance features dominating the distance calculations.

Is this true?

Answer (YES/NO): NO